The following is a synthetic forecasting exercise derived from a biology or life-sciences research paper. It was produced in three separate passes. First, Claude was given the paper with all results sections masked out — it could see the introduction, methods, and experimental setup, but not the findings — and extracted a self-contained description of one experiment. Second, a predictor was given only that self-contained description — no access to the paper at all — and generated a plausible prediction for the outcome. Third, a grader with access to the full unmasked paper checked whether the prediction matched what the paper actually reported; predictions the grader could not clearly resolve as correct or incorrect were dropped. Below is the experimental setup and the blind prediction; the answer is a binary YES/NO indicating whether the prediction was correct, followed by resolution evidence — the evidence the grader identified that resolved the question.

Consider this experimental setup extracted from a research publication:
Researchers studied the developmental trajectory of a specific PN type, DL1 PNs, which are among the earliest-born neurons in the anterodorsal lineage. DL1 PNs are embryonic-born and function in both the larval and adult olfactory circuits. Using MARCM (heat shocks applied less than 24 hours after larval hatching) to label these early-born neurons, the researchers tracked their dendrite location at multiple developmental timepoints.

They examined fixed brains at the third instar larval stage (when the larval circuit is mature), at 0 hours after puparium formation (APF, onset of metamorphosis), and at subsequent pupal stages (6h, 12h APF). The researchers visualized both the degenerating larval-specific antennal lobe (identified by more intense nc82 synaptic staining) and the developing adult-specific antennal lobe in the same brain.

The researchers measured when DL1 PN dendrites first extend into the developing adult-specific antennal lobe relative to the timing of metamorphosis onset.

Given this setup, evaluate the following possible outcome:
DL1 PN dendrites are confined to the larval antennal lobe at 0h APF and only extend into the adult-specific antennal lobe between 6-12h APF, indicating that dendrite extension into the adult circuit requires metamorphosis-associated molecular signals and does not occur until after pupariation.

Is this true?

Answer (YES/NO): NO